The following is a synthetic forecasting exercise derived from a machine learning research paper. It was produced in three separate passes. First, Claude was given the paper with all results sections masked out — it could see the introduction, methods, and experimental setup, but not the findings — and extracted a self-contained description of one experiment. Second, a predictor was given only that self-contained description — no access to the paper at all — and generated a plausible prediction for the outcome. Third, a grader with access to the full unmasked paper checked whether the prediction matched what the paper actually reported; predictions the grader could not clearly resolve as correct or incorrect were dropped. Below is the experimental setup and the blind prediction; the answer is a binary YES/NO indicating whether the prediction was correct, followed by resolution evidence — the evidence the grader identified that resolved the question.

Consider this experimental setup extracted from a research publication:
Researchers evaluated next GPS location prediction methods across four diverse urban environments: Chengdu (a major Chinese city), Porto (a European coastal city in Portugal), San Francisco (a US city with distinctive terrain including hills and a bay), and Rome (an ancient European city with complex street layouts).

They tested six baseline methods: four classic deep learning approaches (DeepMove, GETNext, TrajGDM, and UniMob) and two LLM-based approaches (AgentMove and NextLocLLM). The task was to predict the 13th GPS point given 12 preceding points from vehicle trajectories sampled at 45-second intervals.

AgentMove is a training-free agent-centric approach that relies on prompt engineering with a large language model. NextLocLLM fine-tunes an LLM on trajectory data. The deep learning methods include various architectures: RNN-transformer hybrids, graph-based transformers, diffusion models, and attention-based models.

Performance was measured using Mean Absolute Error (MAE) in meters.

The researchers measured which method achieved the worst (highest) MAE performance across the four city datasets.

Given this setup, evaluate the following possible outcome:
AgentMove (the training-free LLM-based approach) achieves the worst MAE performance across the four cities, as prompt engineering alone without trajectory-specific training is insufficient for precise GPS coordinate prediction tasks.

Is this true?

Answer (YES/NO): YES